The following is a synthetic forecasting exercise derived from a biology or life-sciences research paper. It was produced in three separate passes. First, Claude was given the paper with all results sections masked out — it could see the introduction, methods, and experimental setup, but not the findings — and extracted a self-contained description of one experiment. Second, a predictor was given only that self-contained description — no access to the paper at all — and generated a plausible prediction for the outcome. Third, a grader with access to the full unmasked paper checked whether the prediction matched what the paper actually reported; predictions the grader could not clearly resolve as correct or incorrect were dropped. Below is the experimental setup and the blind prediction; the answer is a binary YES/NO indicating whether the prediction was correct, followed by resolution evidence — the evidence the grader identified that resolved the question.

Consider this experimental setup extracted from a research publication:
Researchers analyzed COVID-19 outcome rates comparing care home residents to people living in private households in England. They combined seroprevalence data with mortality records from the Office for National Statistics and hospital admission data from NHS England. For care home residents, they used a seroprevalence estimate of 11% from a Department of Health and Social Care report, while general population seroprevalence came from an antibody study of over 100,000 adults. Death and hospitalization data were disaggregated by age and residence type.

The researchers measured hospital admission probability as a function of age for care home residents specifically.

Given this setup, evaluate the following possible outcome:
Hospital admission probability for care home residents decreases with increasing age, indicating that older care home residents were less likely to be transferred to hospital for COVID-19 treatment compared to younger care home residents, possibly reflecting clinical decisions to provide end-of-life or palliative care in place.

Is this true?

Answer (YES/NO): YES